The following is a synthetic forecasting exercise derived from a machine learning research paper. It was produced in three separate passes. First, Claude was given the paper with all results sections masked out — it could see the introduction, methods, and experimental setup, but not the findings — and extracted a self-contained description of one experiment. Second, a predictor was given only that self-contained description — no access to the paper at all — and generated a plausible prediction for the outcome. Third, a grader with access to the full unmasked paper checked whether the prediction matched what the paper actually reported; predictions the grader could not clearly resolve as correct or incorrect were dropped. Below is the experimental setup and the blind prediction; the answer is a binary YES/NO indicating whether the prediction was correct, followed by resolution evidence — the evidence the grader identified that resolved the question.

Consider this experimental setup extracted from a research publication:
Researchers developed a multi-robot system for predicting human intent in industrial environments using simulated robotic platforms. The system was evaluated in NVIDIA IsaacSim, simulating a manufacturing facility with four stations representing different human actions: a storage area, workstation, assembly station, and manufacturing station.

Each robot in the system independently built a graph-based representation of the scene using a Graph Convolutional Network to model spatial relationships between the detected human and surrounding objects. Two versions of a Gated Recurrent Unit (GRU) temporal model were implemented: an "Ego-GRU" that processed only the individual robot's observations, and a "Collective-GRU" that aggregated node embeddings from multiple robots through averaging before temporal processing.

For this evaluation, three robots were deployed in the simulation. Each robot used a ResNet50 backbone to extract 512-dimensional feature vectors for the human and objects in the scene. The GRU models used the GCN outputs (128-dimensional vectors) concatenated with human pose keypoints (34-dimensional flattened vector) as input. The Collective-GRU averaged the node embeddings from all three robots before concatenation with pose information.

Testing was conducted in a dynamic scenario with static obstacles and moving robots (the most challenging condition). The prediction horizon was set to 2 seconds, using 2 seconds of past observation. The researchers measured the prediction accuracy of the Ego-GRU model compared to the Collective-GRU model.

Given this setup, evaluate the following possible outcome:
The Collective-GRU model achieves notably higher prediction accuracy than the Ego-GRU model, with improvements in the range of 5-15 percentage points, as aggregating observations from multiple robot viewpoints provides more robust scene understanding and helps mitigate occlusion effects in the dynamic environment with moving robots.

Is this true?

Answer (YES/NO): YES